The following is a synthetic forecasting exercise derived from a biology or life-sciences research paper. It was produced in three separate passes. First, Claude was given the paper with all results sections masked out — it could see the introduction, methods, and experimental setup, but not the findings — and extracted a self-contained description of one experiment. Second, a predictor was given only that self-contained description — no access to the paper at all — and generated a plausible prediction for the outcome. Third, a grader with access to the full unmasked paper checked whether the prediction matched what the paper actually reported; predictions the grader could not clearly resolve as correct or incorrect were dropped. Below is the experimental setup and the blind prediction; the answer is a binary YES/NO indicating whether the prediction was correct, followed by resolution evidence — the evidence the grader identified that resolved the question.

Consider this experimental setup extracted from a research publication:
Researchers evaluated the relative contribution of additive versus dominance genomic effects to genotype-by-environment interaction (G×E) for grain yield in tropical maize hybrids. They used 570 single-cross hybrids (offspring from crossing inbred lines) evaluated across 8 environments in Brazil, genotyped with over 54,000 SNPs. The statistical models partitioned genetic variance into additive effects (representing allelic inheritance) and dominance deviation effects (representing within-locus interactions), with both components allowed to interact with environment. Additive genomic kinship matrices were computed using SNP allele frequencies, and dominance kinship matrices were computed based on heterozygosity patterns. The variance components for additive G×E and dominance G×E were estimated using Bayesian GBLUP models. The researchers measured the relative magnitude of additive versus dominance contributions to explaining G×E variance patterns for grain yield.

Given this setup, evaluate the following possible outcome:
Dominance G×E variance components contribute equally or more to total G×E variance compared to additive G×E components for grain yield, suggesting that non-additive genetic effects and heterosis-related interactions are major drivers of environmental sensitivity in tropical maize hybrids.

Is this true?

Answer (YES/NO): NO